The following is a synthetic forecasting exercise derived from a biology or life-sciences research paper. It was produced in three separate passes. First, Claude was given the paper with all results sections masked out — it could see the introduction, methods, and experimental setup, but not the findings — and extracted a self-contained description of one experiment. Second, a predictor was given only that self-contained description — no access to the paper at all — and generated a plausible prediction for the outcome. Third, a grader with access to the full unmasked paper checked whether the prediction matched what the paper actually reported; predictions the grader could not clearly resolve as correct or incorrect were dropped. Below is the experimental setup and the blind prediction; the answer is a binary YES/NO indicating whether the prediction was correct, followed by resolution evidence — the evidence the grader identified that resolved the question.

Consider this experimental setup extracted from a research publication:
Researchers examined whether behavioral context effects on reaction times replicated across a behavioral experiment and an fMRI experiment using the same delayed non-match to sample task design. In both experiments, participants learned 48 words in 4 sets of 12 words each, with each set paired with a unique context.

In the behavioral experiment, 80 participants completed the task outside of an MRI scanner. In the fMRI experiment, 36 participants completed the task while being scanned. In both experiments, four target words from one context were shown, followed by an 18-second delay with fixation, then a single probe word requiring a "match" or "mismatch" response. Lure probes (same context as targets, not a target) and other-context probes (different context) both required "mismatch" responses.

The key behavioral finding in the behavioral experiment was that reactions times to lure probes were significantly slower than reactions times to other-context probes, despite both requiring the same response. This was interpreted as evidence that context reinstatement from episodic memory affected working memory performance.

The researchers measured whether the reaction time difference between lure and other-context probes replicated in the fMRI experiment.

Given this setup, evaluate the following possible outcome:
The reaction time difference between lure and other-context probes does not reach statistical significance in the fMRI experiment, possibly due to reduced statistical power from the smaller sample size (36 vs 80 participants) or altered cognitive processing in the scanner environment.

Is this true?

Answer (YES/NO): YES